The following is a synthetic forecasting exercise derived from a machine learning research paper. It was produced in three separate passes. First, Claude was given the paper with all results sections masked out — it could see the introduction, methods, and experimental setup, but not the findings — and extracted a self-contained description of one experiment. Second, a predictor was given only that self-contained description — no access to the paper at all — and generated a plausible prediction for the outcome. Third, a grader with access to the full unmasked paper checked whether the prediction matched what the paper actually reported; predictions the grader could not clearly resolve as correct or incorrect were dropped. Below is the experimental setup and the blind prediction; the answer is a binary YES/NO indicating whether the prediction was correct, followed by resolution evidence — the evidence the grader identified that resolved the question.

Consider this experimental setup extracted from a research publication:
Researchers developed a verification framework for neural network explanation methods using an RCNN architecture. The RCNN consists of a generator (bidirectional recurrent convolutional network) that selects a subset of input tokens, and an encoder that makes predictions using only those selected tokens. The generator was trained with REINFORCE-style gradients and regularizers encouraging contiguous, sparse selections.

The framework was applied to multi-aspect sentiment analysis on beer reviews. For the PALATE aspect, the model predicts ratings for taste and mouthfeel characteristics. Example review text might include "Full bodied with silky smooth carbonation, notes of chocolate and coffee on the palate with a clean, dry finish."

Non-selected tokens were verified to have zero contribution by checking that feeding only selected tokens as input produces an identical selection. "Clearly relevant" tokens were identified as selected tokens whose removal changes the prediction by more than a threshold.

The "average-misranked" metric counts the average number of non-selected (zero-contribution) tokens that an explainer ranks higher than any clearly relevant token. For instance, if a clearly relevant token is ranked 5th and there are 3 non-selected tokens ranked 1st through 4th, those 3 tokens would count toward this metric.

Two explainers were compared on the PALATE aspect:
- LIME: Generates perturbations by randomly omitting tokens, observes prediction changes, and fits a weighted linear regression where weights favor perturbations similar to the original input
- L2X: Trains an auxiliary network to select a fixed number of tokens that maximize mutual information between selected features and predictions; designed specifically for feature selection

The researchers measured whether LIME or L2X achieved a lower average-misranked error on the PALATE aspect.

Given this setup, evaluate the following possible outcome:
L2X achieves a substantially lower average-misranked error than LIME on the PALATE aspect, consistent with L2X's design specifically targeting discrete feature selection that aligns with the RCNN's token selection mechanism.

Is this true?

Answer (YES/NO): NO